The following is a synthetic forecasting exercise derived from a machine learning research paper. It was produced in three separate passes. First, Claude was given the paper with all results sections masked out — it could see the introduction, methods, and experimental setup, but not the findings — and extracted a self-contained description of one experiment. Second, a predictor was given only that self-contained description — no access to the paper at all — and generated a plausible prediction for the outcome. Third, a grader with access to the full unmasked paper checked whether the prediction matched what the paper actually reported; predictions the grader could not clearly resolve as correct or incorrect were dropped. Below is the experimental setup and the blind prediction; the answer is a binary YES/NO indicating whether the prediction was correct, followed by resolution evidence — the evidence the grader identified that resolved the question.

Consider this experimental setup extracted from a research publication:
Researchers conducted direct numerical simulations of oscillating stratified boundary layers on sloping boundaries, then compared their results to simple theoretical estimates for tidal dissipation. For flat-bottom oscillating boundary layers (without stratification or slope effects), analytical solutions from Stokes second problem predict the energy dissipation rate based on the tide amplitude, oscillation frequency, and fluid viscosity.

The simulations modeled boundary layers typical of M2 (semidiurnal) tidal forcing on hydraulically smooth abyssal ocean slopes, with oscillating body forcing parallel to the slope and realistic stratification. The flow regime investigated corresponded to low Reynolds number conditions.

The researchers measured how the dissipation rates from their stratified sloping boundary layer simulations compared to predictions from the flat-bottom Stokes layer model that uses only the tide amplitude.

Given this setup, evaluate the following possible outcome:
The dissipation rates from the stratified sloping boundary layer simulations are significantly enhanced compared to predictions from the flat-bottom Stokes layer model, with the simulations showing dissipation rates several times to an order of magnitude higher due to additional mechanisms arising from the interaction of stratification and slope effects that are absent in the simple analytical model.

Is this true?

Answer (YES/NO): NO